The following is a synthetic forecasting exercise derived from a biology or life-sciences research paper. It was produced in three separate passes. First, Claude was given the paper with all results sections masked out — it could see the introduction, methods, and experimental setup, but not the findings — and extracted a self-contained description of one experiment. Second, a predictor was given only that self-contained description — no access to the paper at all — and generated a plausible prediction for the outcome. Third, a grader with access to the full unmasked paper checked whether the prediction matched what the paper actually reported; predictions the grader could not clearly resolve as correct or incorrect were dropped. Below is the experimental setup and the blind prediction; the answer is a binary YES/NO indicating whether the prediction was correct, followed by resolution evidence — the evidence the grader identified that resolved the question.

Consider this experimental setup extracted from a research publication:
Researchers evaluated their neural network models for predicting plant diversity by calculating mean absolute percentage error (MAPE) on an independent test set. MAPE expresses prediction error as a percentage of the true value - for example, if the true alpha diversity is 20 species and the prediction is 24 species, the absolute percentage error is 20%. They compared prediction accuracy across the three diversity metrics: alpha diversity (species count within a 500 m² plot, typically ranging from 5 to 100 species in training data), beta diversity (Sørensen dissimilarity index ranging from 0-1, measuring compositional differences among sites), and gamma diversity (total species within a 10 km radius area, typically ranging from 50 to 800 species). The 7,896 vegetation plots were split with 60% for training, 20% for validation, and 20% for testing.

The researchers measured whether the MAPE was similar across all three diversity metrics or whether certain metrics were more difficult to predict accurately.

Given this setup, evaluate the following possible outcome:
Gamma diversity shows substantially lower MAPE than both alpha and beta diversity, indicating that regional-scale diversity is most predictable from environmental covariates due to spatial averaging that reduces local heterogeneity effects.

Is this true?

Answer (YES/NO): NO